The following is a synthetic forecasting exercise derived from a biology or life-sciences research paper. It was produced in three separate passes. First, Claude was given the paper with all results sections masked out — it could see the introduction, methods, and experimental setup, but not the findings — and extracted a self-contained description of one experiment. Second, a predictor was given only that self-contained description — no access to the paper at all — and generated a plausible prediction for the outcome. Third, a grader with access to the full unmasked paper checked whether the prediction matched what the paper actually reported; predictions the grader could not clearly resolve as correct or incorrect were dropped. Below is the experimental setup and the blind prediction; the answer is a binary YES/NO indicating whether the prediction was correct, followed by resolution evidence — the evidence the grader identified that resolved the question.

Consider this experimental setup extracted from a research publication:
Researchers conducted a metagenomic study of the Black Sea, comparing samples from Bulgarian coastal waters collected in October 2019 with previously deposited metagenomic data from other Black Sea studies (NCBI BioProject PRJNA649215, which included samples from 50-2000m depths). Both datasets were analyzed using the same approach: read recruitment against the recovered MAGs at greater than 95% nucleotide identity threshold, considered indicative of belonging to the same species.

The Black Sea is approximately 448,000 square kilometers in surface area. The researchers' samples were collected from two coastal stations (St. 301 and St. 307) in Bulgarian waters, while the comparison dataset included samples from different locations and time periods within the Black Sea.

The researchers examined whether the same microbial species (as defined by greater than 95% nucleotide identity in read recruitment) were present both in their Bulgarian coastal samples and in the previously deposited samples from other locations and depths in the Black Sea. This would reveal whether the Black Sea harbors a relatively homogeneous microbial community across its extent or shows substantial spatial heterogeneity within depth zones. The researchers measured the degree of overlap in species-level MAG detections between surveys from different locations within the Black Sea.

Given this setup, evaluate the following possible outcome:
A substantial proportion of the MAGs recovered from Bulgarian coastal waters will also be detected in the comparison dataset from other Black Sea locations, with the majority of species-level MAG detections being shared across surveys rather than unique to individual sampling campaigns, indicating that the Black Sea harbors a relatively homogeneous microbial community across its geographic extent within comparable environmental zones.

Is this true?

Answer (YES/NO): YES